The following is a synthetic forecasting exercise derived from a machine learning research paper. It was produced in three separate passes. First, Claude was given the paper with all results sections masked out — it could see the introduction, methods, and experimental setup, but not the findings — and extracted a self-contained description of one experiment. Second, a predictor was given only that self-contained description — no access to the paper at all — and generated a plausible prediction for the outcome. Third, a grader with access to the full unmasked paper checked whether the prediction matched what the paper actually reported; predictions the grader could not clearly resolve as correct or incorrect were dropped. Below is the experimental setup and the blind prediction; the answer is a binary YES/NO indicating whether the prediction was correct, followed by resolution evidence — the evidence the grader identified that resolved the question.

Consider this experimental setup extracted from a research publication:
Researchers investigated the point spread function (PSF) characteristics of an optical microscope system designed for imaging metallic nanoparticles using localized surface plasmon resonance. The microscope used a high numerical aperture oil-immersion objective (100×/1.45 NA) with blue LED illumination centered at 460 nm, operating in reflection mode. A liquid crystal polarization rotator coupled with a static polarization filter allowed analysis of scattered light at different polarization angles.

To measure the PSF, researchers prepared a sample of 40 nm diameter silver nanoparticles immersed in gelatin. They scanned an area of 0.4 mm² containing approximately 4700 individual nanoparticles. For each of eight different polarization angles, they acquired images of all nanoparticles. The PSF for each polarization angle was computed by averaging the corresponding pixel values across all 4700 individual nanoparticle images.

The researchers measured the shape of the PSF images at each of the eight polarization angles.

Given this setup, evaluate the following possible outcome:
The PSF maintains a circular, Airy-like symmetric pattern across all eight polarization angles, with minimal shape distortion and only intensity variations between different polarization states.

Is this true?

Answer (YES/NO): NO